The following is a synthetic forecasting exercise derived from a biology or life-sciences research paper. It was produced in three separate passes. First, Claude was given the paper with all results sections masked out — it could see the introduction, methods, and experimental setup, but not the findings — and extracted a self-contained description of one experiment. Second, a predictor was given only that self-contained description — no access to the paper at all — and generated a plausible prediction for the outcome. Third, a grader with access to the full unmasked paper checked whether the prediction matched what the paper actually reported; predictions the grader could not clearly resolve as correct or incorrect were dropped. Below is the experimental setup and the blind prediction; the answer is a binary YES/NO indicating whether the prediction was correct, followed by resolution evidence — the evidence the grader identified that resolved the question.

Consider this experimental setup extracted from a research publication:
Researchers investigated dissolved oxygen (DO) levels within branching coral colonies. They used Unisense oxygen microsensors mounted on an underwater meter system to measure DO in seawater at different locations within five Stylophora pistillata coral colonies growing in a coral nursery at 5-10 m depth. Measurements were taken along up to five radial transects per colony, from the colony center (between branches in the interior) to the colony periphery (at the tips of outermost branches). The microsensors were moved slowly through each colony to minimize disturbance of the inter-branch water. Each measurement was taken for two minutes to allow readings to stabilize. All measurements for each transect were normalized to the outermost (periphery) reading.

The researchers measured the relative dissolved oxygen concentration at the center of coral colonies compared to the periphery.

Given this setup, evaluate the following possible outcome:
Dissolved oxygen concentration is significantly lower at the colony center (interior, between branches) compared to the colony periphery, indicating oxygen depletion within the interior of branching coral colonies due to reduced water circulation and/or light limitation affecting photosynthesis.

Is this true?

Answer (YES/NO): NO